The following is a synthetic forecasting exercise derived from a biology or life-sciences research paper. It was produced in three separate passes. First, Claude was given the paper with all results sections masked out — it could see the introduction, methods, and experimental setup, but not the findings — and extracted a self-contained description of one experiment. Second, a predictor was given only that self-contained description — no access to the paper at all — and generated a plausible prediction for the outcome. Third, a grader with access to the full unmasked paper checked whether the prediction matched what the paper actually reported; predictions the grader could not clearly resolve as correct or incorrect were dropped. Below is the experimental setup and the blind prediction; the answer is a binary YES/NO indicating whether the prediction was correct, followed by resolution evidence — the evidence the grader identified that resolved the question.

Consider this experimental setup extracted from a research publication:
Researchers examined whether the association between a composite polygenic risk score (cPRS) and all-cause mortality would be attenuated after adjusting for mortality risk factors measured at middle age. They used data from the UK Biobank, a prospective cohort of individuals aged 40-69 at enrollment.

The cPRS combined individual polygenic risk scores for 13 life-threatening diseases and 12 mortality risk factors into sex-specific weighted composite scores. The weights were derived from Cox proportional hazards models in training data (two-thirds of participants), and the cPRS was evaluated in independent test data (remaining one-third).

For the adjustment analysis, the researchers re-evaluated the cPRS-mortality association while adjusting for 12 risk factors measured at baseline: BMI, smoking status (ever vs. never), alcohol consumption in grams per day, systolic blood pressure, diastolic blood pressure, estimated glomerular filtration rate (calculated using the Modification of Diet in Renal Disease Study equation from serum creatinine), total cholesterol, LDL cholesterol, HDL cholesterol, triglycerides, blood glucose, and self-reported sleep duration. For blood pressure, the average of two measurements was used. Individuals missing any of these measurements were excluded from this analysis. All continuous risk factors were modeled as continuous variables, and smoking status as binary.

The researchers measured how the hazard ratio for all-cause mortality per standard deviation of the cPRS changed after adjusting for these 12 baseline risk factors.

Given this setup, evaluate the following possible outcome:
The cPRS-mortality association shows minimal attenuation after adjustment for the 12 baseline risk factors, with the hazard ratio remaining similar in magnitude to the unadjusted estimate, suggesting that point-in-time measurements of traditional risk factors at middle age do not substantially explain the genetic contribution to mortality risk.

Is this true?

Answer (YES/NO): NO